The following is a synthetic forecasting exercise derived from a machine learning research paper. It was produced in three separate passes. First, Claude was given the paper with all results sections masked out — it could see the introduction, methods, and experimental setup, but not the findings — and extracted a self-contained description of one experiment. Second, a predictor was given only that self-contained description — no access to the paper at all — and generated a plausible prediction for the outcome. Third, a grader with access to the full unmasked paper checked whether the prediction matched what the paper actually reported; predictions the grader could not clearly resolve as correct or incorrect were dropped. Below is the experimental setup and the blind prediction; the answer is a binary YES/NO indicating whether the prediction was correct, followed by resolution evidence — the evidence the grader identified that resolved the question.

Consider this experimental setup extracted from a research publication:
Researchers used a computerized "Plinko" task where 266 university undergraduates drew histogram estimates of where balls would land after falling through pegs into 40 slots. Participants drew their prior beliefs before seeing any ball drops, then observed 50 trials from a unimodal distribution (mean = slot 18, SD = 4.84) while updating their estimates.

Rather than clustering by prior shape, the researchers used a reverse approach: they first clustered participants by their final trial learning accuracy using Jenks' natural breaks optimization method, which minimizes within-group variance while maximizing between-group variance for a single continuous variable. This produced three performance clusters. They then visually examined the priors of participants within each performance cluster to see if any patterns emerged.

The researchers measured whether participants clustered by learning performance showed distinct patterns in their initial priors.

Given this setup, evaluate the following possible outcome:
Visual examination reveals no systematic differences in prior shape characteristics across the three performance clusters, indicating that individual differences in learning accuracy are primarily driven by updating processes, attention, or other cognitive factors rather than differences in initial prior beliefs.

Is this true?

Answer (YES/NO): NO